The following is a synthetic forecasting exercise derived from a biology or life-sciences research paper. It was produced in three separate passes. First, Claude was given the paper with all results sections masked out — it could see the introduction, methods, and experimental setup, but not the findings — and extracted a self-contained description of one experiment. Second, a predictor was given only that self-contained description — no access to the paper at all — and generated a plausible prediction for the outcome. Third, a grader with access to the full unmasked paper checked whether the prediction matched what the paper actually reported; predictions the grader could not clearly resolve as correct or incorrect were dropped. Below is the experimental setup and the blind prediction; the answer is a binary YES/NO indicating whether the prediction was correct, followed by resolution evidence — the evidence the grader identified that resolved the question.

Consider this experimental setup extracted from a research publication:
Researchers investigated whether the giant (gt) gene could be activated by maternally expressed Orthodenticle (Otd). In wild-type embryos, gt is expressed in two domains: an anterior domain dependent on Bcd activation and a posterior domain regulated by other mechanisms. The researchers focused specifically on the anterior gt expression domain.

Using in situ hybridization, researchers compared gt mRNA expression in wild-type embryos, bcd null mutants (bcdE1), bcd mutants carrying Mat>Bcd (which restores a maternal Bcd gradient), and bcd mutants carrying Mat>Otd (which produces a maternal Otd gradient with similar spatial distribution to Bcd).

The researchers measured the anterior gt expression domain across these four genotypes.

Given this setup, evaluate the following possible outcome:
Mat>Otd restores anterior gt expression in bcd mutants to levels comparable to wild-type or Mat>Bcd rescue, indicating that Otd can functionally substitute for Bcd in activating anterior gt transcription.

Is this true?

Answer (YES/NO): NO